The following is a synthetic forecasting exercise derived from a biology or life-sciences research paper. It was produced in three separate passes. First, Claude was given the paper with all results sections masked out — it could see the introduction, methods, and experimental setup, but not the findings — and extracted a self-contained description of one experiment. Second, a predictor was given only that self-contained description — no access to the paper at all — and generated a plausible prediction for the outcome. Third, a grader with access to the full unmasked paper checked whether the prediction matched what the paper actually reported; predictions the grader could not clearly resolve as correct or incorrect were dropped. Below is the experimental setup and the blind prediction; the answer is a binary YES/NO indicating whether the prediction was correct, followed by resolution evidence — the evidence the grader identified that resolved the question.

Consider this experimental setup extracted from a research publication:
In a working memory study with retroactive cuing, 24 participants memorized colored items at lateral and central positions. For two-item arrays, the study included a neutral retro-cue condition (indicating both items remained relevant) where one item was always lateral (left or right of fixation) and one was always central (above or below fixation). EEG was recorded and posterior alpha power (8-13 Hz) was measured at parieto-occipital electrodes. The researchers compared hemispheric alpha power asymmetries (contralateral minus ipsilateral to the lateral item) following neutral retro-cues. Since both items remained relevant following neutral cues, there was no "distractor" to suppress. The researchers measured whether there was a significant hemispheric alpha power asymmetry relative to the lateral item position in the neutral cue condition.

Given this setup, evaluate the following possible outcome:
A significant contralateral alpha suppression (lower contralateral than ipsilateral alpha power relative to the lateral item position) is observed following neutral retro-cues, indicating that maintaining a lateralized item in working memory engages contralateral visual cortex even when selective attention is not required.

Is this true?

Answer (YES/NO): YES